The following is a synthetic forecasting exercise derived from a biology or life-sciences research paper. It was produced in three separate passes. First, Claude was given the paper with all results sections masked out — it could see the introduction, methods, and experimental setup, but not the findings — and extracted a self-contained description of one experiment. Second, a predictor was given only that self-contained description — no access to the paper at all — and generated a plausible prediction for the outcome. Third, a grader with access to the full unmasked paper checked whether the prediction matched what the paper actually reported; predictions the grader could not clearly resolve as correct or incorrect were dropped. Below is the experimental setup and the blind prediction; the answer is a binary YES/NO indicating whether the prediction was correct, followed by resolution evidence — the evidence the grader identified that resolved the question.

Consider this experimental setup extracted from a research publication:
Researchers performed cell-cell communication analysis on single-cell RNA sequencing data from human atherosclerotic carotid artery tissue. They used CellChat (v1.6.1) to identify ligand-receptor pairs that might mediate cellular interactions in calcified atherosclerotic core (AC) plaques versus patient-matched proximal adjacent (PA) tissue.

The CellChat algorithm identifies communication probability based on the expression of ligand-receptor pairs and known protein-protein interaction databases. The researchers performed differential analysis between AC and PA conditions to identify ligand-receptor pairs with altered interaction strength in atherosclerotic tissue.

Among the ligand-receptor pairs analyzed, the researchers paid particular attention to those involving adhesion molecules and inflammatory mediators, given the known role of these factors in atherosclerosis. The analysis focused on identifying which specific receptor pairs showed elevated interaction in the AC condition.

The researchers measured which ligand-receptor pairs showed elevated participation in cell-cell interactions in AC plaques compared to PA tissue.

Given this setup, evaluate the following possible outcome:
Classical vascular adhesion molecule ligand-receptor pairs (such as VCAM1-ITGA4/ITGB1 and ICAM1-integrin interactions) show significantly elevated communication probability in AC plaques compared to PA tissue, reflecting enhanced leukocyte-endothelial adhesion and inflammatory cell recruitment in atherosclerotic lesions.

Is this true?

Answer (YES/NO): NO